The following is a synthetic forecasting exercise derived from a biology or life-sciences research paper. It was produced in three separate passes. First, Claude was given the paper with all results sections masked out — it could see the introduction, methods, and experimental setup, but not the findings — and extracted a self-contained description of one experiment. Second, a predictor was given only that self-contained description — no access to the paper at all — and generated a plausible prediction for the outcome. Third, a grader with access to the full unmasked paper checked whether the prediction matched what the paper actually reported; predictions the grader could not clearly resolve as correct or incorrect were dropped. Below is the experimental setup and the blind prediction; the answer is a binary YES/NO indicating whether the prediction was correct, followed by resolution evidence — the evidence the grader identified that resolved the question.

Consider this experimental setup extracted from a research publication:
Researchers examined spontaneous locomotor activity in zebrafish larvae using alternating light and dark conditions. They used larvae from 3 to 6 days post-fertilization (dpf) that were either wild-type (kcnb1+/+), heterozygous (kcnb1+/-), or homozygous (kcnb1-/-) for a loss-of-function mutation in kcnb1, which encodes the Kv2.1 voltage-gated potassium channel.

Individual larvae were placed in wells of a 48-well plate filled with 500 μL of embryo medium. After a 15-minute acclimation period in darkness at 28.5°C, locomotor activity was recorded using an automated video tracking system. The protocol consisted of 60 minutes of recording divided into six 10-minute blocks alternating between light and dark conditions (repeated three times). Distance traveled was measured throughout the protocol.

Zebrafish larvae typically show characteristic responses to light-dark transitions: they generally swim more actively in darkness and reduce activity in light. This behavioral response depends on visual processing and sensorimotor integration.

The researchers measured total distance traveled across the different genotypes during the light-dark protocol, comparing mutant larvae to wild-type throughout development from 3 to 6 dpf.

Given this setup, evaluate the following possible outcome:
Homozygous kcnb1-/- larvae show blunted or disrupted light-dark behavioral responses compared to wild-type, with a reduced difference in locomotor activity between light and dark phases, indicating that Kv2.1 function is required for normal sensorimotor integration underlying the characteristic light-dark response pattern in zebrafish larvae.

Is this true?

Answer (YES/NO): NO